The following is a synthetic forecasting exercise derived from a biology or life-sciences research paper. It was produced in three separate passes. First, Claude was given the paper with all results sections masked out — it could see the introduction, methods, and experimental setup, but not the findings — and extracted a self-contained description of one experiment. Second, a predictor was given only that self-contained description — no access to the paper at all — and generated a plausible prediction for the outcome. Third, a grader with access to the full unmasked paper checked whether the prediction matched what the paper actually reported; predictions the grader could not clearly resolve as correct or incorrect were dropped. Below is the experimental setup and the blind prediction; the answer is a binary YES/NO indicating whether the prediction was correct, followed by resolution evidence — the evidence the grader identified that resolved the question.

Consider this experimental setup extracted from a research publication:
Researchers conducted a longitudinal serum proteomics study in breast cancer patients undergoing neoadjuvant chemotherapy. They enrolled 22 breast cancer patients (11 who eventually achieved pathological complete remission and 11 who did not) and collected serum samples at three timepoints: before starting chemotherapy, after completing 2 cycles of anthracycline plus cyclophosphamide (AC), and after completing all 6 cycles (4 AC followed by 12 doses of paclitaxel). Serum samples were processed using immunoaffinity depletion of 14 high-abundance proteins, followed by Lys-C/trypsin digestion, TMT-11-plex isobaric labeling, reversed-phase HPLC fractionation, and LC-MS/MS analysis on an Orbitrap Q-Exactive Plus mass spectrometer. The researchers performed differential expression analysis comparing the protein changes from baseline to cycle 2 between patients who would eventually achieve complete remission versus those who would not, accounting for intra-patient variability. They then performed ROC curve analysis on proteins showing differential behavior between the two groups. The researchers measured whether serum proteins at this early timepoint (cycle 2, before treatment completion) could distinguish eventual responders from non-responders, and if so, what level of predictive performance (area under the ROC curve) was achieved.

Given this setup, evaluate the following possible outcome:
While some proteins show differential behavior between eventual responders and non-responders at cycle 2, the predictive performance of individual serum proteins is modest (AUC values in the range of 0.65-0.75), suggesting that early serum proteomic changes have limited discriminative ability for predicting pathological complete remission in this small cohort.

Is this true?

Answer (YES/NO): NO